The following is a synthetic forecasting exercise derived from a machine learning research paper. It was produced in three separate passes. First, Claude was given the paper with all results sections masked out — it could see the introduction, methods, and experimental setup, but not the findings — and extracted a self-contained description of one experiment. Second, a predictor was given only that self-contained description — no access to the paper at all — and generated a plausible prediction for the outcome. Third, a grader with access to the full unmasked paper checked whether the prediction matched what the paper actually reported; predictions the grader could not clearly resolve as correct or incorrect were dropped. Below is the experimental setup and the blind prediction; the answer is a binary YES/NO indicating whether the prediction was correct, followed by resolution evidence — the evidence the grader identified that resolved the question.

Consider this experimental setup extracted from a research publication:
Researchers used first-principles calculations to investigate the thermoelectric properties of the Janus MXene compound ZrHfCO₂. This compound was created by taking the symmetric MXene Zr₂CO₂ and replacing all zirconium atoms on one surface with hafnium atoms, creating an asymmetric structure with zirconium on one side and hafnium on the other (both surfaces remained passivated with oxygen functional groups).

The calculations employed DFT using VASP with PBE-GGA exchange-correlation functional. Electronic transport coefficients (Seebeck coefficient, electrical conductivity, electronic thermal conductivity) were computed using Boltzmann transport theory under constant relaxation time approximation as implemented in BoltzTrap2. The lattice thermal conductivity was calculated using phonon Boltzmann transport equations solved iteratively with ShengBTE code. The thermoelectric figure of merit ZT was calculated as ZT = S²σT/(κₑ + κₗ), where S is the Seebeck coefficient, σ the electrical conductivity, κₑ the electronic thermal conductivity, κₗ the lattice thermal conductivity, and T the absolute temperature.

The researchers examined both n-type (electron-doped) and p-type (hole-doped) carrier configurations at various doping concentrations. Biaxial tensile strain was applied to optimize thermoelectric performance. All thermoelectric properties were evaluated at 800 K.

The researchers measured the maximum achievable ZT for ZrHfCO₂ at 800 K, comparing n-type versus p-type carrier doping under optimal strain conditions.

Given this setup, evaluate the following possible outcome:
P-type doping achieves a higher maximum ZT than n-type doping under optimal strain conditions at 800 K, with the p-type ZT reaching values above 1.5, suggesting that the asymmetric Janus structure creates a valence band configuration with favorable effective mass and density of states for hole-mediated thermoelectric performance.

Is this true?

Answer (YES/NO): NO